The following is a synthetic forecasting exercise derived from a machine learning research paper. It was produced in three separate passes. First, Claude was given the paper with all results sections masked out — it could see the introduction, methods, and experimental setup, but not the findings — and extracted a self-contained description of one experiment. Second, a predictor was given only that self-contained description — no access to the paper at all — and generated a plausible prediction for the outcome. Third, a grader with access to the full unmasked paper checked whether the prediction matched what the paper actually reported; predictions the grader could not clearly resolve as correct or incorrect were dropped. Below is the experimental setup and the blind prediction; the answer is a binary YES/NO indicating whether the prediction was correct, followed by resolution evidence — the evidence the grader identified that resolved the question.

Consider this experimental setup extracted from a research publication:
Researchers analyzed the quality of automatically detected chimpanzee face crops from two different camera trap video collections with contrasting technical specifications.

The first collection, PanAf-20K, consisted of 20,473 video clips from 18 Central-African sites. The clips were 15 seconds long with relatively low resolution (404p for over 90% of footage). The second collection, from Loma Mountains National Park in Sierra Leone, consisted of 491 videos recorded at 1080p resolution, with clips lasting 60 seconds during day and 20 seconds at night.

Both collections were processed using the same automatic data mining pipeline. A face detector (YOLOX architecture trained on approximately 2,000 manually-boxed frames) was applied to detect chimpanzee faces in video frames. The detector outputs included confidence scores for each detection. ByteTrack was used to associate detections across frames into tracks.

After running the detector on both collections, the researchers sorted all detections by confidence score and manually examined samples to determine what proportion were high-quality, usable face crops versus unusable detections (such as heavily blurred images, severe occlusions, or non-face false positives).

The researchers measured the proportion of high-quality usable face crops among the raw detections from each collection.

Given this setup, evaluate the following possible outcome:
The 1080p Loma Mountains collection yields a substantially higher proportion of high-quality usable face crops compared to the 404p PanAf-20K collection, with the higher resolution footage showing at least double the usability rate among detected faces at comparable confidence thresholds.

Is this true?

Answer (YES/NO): YES